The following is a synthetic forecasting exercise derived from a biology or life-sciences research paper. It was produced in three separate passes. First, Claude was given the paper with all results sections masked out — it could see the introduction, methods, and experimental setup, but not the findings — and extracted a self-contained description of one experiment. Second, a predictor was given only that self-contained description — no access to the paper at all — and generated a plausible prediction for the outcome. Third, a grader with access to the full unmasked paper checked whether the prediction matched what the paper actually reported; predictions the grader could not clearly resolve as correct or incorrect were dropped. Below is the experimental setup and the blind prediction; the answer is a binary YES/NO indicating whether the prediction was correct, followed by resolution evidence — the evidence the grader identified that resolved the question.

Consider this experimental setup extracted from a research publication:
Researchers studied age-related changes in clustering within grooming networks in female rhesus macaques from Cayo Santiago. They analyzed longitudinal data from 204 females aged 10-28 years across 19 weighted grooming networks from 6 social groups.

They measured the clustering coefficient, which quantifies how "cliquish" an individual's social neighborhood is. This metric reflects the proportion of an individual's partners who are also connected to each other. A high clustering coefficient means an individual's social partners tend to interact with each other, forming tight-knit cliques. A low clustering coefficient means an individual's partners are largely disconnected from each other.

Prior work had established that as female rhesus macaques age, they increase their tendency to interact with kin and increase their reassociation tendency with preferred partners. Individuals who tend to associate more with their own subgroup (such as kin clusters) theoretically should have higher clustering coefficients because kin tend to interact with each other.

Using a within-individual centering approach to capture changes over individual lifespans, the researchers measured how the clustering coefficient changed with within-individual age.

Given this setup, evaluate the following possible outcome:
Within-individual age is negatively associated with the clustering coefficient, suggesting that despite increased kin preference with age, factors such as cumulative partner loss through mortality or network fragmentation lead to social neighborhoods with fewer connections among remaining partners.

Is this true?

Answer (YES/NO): NO